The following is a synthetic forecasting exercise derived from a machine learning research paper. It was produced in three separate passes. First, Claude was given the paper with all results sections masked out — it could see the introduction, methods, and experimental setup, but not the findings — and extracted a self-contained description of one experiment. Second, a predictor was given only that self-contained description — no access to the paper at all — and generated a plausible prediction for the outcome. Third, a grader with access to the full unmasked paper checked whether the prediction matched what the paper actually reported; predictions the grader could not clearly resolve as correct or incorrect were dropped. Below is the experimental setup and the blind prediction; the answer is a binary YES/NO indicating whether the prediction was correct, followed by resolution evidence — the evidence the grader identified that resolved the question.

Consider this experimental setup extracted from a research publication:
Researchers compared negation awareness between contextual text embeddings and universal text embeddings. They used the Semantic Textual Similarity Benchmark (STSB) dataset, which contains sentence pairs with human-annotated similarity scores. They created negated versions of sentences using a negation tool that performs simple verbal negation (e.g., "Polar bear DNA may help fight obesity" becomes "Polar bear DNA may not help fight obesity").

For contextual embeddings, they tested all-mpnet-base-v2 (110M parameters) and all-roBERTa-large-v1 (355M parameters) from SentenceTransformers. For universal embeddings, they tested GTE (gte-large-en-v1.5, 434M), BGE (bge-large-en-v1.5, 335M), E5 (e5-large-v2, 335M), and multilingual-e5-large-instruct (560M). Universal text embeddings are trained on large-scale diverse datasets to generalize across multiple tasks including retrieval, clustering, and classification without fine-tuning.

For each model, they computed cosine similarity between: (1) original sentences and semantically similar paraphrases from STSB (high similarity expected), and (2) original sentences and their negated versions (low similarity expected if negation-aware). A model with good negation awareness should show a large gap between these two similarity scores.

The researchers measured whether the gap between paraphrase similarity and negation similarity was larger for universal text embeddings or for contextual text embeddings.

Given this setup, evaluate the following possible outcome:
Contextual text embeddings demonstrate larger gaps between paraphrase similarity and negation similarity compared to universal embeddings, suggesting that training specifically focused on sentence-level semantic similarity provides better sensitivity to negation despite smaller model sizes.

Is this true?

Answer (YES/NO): NO